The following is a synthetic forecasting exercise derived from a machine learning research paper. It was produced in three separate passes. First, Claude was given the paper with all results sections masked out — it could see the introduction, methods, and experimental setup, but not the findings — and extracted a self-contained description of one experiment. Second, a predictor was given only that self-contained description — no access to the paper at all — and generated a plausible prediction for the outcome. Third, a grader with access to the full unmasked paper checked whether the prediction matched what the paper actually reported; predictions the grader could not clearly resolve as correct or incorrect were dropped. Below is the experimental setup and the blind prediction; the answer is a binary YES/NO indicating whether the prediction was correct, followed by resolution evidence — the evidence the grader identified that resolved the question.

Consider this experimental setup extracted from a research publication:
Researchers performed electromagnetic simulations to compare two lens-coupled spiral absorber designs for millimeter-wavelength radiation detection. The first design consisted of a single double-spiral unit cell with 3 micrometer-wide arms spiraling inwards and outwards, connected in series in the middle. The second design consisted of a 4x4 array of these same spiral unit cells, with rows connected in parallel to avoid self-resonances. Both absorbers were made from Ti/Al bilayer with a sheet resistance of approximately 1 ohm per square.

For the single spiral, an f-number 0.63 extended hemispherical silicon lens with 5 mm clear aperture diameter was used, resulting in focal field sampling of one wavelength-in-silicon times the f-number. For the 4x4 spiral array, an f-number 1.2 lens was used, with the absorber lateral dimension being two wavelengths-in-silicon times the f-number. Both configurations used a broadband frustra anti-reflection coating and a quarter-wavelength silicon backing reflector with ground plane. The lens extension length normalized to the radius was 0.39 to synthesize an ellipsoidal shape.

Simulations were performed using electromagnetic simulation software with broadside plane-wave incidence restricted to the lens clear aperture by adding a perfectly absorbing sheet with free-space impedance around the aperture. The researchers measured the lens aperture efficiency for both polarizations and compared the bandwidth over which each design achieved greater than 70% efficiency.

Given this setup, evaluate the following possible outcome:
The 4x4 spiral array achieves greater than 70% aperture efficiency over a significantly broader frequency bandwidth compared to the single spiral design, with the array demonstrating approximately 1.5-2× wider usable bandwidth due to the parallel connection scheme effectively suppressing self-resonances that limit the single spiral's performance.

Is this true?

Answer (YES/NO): NO